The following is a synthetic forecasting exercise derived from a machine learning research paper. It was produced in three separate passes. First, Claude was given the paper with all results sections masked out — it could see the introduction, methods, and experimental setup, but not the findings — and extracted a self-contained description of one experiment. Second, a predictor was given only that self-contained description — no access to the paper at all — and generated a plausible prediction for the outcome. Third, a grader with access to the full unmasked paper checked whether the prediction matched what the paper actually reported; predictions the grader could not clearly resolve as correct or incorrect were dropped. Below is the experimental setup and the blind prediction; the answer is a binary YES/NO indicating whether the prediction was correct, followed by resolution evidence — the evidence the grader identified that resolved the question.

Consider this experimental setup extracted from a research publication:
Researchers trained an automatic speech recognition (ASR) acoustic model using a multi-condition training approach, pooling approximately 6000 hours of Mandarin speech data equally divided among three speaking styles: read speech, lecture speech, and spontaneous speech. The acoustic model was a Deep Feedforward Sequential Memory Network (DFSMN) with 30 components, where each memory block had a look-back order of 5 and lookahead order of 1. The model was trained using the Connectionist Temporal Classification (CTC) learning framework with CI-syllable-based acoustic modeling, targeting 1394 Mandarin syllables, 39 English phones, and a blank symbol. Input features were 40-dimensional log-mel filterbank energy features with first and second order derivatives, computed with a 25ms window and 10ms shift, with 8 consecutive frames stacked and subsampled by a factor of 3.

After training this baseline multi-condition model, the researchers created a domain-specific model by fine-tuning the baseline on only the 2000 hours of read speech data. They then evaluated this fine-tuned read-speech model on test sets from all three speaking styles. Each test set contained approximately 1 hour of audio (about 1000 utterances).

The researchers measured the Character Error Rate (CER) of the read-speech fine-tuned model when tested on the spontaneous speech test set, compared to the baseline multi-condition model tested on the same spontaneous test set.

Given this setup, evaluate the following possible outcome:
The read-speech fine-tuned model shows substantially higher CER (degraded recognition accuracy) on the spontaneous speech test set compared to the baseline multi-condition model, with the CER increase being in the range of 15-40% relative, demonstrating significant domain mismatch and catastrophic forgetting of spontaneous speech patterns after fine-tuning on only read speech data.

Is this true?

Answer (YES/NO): NO